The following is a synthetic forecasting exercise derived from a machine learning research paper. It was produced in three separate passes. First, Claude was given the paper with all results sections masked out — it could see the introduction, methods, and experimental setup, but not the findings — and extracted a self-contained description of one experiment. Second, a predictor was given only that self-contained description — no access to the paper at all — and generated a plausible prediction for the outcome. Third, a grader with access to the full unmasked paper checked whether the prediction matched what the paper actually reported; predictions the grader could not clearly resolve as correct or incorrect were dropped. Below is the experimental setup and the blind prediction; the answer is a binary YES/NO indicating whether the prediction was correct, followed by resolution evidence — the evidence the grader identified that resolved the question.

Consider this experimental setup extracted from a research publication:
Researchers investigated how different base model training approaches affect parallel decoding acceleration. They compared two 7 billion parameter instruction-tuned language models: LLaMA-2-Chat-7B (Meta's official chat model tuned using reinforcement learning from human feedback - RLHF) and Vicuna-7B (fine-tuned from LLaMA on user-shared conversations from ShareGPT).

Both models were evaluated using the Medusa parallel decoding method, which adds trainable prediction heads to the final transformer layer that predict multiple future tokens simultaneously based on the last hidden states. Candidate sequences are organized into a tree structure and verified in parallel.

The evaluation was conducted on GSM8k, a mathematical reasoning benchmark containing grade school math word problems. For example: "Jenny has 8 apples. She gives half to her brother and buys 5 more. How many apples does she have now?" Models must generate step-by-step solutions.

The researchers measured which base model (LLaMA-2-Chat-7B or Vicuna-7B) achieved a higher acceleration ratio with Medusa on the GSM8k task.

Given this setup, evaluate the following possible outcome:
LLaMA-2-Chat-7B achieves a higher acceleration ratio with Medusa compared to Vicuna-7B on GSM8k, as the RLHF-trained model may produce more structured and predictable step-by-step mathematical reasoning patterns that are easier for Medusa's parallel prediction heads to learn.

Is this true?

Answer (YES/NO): YES